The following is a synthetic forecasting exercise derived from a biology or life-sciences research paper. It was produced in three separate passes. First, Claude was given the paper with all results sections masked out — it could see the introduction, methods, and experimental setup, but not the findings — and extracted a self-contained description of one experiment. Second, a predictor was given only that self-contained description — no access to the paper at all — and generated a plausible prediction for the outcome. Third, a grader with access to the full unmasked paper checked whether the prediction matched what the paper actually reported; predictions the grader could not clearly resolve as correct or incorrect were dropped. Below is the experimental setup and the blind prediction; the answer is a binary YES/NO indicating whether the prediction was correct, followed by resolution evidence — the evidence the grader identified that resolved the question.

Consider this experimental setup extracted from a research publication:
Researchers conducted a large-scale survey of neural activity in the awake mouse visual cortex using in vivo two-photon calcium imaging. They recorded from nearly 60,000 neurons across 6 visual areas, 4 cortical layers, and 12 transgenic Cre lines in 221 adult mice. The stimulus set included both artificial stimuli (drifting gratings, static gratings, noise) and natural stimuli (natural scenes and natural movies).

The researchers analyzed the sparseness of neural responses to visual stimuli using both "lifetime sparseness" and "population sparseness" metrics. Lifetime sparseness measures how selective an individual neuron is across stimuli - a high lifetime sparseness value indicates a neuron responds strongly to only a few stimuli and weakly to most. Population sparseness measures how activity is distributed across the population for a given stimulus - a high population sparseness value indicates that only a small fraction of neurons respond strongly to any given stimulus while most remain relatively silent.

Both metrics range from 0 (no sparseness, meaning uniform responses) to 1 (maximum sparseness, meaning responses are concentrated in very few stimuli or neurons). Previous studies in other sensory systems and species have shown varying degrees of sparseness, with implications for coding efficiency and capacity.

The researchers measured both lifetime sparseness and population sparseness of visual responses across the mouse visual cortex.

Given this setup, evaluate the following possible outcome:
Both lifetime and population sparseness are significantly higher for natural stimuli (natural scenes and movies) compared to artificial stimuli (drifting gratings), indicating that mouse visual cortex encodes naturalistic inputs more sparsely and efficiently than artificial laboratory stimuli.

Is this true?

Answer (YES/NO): NO